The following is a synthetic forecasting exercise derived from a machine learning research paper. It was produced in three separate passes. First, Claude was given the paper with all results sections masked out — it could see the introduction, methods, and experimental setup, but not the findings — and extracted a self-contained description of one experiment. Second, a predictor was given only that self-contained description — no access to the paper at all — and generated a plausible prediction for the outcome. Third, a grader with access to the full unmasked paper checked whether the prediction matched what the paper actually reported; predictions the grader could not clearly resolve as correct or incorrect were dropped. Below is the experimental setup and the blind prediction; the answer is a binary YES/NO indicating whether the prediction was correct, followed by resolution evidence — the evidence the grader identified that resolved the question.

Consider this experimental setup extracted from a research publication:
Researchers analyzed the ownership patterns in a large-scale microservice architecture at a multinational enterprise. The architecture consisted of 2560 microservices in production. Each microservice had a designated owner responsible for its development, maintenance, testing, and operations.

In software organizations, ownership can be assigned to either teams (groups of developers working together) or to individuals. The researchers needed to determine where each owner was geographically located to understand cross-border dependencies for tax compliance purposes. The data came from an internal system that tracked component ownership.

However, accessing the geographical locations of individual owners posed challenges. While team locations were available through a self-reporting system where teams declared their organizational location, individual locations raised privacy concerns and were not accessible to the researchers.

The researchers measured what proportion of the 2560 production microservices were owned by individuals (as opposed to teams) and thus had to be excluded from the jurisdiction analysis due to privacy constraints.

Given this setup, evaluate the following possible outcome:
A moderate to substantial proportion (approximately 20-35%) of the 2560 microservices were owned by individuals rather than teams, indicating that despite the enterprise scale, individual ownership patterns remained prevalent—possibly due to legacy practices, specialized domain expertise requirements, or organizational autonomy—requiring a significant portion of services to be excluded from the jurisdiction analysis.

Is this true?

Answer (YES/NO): NO